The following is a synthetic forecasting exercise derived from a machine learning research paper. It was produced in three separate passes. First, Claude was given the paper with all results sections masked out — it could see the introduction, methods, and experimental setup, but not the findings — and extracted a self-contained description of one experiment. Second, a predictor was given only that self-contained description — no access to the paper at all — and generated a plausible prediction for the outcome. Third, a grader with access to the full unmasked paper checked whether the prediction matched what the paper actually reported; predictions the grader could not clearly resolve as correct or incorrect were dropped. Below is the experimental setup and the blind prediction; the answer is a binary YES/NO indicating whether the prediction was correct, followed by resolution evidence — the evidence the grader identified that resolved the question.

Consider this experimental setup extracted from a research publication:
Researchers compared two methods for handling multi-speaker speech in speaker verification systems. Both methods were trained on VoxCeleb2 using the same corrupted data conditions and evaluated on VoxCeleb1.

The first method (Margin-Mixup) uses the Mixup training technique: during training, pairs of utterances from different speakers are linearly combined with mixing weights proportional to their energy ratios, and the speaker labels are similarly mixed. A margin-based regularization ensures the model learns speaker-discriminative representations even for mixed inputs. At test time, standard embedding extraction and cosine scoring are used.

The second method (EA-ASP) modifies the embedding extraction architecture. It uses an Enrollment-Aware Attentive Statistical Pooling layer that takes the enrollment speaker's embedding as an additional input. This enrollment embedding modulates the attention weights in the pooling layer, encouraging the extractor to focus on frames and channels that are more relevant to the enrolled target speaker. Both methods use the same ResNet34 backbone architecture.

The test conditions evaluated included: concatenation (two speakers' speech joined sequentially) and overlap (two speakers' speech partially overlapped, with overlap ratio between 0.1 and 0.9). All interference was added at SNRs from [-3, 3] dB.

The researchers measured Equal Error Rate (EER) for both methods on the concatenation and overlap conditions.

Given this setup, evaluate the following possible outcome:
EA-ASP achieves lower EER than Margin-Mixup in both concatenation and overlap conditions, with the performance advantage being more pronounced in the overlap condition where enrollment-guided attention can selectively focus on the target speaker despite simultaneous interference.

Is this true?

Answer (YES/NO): NO